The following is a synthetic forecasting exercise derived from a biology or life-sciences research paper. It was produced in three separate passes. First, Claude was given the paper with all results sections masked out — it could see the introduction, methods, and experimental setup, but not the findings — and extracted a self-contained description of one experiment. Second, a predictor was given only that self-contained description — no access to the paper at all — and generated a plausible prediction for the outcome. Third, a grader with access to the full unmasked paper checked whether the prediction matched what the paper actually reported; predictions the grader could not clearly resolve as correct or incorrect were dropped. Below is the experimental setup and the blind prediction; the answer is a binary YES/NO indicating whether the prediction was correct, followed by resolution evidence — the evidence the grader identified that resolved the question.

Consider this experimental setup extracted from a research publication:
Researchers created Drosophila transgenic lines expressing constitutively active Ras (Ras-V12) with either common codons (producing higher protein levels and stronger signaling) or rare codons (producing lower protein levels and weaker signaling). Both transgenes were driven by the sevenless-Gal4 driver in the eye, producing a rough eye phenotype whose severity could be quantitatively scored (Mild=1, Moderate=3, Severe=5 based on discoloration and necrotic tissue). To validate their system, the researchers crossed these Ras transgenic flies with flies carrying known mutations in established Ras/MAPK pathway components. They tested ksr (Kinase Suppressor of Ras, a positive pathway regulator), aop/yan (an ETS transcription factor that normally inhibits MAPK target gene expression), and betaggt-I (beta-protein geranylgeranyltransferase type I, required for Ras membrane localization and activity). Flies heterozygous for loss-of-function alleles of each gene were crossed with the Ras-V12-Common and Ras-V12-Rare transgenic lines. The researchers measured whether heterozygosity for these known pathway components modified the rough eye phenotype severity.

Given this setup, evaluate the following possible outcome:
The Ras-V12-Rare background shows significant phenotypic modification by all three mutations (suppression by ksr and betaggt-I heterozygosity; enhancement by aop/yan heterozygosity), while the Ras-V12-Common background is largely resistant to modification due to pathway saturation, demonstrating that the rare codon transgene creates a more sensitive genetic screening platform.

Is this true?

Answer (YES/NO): NO